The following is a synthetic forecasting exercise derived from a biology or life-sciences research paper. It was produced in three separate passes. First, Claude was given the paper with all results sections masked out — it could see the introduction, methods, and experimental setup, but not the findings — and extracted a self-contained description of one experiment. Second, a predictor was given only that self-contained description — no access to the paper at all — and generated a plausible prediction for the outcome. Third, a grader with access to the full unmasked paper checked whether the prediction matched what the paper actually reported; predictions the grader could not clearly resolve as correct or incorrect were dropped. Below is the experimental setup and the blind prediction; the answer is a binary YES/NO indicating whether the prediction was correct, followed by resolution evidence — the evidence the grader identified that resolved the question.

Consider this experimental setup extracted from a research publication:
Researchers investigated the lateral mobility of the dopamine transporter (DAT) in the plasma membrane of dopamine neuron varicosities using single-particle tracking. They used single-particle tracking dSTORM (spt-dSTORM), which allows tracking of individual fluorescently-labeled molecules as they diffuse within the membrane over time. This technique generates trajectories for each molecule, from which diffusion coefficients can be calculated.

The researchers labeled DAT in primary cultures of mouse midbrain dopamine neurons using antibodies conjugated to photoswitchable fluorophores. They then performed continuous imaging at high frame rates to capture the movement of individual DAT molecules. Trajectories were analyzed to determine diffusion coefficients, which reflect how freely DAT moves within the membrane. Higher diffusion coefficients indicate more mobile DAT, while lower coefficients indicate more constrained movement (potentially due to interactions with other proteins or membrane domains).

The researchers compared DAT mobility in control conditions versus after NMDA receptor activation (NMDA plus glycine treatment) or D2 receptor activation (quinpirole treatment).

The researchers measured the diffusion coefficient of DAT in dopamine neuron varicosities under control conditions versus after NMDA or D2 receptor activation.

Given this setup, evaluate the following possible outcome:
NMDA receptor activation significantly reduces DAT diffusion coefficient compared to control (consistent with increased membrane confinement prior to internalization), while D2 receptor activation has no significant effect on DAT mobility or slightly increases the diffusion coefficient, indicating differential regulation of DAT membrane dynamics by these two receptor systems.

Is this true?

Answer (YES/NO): NO